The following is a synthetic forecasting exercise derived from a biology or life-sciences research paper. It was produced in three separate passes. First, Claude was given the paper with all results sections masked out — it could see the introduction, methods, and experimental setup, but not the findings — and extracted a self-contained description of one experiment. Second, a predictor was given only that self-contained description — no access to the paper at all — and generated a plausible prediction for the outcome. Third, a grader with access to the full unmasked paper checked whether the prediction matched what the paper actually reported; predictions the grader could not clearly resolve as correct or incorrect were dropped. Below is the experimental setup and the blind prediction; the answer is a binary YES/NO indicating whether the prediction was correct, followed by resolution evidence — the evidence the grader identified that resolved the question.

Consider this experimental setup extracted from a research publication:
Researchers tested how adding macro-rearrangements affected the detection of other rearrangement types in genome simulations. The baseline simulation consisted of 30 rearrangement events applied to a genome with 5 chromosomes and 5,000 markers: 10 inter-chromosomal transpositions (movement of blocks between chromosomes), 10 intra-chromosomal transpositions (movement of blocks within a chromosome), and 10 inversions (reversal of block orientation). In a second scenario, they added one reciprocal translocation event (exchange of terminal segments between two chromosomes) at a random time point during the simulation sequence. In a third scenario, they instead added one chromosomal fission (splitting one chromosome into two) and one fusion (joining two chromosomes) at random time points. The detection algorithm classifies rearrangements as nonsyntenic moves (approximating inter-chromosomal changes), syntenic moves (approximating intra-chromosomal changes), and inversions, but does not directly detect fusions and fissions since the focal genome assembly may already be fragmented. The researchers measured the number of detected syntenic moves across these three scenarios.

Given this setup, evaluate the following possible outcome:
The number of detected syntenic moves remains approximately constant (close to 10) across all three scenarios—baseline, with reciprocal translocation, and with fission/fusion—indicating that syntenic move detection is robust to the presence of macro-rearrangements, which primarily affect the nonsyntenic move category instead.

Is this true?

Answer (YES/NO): YES